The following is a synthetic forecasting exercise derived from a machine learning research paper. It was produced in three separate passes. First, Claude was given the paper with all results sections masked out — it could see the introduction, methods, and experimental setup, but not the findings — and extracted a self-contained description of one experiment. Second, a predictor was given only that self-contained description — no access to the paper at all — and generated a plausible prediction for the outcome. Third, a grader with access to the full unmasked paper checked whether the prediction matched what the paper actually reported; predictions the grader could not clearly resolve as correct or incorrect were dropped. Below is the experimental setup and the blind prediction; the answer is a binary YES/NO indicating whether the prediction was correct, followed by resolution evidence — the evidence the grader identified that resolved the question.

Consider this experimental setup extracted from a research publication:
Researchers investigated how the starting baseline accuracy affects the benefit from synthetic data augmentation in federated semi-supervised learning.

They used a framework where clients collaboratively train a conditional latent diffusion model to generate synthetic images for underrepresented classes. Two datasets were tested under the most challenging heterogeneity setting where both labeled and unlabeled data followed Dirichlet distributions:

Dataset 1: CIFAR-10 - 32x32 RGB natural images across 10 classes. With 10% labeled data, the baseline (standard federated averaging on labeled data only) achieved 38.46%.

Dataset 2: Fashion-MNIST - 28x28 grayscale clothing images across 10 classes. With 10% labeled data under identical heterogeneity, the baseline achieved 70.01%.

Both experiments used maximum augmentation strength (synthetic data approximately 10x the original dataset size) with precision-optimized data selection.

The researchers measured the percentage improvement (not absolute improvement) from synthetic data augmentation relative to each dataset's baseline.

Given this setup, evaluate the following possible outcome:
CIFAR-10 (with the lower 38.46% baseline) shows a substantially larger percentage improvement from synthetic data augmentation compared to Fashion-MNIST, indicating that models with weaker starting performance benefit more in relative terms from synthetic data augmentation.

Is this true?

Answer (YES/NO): YES